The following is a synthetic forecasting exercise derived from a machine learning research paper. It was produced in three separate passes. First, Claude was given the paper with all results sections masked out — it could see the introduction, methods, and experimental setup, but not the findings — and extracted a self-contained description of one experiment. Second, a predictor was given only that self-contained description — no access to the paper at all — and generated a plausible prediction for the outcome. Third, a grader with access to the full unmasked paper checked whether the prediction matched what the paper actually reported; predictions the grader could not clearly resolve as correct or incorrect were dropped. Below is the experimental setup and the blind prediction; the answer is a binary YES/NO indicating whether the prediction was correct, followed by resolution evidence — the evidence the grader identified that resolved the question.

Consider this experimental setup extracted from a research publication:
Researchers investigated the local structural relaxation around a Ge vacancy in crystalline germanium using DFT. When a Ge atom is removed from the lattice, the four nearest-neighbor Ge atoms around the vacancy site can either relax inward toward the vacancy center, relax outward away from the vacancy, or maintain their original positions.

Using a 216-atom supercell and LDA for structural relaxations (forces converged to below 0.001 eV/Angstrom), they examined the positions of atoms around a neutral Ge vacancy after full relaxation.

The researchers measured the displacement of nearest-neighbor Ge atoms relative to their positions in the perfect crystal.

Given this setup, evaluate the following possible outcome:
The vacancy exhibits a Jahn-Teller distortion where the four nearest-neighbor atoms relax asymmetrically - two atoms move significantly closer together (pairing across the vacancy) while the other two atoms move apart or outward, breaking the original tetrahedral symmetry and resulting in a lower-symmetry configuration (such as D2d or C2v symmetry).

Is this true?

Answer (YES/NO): NO